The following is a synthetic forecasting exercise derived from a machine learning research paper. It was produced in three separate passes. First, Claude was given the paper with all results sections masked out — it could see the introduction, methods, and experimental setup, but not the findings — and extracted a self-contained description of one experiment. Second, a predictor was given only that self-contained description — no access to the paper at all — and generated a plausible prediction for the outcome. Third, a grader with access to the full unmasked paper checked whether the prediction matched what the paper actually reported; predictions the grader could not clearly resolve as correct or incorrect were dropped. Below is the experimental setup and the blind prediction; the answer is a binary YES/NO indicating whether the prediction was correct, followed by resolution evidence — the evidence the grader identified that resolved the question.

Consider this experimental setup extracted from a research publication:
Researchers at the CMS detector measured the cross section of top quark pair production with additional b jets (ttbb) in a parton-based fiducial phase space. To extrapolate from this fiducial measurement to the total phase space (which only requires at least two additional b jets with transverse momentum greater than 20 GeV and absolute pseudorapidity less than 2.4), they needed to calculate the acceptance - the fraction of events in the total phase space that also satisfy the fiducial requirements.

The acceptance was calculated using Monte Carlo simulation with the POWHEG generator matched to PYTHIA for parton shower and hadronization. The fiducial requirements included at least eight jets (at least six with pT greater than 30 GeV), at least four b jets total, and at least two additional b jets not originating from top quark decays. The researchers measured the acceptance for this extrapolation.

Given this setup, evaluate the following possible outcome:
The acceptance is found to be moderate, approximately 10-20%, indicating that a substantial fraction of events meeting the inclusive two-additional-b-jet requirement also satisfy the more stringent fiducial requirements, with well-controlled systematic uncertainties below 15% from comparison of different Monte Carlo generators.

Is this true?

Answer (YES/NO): NO